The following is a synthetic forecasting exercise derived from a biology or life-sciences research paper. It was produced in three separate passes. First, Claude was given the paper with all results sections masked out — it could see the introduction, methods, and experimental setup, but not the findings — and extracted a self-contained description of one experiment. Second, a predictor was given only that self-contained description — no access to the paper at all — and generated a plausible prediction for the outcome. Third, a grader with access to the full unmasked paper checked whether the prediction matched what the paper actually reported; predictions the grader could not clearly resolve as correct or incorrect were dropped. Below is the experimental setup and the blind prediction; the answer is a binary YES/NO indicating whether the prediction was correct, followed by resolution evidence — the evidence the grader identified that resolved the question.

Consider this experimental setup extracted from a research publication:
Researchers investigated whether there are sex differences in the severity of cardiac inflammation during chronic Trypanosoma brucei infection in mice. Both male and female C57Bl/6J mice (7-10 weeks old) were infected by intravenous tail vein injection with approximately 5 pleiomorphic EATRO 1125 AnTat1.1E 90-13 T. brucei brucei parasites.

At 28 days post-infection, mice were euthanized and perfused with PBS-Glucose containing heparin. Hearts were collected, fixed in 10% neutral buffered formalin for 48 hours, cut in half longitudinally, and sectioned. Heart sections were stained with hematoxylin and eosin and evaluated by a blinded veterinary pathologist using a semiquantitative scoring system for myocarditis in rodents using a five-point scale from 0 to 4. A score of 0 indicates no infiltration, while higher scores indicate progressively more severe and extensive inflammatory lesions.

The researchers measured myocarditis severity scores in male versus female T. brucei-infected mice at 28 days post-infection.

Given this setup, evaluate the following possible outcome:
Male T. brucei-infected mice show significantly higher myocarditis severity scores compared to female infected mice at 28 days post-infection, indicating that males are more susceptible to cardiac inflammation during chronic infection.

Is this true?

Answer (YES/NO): NO